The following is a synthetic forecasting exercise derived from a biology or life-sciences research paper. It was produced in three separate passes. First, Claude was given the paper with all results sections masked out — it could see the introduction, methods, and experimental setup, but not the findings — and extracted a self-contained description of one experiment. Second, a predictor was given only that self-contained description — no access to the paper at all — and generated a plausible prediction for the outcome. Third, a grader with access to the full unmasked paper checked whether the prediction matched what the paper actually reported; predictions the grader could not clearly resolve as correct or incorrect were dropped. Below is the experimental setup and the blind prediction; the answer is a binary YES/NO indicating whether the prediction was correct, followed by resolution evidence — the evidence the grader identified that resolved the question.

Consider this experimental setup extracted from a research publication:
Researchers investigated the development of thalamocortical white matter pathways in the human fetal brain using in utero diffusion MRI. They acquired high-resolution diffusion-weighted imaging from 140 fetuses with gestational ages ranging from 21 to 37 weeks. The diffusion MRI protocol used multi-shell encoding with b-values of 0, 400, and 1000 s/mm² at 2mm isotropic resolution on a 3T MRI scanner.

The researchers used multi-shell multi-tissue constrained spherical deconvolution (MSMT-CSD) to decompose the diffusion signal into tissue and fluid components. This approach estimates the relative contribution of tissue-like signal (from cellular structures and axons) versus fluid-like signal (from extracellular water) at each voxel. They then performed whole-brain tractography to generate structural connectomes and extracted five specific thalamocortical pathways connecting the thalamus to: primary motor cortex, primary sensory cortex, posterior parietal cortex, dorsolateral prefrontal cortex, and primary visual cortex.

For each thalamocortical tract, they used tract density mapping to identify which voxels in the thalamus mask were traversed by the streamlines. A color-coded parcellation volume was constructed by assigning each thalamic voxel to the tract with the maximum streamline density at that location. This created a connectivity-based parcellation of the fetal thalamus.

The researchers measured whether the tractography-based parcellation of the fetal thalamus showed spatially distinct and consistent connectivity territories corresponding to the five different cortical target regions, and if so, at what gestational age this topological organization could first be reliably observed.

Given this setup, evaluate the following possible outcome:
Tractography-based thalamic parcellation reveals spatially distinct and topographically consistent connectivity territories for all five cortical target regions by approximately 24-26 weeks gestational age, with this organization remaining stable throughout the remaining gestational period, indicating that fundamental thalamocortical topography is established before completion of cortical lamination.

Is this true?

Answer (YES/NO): NO